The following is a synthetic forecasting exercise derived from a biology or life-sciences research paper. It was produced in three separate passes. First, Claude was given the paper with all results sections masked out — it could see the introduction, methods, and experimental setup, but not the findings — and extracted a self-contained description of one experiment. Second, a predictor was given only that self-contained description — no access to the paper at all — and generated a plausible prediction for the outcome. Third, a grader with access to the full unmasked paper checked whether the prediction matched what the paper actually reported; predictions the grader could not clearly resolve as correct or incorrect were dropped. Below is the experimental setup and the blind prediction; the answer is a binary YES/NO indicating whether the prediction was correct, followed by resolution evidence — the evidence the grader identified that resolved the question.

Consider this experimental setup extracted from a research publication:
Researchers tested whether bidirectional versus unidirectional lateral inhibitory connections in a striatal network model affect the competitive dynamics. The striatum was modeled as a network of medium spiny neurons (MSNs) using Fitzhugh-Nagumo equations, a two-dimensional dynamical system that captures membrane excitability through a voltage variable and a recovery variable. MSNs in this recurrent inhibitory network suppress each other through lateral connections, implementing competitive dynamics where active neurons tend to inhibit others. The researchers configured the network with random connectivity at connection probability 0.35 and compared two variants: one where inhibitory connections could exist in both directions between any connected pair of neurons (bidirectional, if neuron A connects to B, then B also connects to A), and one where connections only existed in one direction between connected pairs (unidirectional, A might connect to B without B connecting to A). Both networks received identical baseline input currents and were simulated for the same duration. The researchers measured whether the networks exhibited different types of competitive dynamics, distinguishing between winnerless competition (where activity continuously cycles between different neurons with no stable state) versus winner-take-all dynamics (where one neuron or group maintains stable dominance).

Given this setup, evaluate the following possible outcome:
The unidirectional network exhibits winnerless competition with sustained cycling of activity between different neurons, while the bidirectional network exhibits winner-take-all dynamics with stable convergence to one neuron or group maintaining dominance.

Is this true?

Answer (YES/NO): NO